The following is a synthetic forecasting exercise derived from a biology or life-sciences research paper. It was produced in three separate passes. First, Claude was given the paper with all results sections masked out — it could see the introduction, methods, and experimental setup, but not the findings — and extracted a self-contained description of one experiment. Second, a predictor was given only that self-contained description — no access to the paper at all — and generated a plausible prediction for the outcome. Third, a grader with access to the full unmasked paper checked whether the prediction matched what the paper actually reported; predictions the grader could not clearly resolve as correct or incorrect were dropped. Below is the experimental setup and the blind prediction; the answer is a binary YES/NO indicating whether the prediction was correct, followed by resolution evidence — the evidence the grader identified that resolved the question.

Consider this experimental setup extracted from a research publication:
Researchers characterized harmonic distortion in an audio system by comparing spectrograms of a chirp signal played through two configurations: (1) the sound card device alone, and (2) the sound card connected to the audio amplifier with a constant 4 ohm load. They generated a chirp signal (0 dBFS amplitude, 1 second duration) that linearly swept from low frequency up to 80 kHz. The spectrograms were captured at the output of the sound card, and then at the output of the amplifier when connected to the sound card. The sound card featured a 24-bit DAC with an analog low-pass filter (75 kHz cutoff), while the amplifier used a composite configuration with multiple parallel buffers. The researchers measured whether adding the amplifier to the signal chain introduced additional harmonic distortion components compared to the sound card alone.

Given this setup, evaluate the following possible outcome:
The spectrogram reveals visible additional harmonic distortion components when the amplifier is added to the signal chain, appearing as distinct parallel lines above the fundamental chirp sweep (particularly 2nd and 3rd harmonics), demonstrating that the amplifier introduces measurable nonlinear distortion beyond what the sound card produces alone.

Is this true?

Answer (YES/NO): NO